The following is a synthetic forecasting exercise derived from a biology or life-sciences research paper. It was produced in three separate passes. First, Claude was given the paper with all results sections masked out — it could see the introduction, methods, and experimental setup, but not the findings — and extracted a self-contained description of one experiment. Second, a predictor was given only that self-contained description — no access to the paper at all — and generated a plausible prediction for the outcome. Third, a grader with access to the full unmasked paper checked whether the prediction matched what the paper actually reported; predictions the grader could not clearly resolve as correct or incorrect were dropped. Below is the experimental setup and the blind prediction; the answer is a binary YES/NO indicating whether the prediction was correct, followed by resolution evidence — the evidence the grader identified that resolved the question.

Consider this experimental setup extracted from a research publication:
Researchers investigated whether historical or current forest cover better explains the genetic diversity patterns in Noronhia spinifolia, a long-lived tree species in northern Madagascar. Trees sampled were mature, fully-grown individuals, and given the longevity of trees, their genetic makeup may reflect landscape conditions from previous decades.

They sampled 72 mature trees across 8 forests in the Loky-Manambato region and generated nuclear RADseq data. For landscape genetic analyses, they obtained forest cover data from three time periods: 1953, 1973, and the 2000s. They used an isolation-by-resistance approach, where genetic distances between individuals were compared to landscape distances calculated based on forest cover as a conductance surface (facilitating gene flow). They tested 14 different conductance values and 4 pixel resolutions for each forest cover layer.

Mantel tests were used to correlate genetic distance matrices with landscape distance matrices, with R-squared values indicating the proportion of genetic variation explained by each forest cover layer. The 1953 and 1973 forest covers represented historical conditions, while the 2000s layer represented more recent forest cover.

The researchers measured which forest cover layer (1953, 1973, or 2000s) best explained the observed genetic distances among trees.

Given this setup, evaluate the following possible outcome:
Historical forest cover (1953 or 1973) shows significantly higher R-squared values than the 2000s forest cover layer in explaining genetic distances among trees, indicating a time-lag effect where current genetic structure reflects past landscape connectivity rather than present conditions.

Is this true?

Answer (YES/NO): NO